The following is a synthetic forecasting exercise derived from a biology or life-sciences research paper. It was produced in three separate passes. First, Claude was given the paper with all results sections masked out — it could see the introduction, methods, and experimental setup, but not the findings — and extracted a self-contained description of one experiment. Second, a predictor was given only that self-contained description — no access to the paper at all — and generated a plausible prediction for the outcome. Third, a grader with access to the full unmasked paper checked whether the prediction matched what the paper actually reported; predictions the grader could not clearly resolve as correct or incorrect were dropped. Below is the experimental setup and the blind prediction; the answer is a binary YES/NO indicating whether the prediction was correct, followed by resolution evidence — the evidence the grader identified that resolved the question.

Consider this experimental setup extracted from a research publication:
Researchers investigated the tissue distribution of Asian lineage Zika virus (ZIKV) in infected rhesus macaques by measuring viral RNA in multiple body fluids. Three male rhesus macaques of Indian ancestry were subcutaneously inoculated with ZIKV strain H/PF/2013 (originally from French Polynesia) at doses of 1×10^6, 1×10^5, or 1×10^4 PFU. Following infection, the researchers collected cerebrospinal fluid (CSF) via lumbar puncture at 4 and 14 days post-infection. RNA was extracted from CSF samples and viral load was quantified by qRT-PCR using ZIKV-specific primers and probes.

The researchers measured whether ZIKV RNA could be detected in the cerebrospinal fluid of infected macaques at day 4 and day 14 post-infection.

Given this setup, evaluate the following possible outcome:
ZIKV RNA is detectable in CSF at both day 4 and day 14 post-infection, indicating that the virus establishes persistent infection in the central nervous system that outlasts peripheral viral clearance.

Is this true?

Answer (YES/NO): NO